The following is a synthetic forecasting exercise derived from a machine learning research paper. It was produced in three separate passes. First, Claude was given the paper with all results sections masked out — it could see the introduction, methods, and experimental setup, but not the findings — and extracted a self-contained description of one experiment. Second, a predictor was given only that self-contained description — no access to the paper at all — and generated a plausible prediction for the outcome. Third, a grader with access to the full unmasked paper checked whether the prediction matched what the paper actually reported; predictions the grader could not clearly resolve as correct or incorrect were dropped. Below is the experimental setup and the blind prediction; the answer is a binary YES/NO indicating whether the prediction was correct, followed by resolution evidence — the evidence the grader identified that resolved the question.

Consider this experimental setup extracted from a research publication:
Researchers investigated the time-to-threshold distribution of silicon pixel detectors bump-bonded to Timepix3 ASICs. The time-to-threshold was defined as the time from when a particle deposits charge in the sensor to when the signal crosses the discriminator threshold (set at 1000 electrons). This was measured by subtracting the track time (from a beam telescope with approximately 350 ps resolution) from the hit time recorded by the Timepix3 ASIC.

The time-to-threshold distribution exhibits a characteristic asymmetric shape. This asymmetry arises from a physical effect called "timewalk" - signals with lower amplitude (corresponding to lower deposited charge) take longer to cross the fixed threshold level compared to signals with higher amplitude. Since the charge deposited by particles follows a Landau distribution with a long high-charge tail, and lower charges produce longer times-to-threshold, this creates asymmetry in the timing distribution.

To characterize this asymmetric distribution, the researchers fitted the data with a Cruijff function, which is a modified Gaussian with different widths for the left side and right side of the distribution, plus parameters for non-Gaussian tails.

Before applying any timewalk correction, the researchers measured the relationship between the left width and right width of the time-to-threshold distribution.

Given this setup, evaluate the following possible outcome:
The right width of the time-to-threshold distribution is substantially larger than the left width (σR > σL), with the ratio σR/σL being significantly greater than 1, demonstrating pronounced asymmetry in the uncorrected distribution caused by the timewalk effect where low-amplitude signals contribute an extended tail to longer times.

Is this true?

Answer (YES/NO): YES